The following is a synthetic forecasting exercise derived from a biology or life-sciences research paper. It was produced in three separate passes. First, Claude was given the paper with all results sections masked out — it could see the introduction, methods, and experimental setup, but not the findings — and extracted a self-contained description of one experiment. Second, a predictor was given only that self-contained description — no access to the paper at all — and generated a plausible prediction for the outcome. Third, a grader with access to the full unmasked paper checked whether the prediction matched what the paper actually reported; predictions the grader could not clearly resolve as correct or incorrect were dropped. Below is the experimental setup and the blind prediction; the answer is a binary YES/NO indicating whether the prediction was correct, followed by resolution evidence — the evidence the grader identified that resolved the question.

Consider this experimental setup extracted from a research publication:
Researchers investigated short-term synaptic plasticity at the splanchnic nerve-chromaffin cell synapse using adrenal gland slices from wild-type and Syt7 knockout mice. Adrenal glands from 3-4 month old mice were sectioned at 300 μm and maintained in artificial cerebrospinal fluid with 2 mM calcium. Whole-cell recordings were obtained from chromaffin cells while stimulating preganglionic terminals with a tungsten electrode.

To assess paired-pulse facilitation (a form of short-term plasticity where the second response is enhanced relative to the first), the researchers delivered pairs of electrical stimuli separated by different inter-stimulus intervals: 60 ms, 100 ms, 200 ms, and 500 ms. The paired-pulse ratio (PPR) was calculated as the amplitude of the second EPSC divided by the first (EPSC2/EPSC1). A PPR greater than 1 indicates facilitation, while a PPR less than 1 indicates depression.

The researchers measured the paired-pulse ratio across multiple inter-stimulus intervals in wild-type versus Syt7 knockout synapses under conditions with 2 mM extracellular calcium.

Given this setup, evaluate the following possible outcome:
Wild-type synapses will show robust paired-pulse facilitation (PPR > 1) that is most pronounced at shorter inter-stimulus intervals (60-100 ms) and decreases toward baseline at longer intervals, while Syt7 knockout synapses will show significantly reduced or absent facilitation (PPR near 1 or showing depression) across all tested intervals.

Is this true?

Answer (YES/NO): YES